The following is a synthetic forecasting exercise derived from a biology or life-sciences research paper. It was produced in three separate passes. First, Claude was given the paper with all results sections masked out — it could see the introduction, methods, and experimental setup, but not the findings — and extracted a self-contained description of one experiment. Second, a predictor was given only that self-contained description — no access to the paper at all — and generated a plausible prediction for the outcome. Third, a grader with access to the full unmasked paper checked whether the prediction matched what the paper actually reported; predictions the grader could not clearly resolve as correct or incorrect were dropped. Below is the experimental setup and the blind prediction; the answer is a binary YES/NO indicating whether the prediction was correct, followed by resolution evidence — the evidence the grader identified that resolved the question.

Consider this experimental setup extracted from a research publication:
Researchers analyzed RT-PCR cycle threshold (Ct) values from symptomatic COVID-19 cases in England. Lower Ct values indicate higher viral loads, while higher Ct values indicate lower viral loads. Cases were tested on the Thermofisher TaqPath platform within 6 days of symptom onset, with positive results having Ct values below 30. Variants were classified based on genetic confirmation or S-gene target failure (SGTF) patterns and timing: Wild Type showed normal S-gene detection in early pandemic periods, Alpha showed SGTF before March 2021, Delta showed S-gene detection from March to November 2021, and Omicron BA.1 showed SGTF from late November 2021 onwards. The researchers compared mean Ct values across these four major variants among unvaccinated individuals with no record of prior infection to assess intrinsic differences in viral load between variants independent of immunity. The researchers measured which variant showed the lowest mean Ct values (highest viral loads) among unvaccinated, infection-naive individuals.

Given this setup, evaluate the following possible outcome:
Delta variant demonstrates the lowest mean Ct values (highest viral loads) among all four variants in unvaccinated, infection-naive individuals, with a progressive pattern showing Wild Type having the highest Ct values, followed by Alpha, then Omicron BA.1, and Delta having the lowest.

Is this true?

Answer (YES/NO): NO